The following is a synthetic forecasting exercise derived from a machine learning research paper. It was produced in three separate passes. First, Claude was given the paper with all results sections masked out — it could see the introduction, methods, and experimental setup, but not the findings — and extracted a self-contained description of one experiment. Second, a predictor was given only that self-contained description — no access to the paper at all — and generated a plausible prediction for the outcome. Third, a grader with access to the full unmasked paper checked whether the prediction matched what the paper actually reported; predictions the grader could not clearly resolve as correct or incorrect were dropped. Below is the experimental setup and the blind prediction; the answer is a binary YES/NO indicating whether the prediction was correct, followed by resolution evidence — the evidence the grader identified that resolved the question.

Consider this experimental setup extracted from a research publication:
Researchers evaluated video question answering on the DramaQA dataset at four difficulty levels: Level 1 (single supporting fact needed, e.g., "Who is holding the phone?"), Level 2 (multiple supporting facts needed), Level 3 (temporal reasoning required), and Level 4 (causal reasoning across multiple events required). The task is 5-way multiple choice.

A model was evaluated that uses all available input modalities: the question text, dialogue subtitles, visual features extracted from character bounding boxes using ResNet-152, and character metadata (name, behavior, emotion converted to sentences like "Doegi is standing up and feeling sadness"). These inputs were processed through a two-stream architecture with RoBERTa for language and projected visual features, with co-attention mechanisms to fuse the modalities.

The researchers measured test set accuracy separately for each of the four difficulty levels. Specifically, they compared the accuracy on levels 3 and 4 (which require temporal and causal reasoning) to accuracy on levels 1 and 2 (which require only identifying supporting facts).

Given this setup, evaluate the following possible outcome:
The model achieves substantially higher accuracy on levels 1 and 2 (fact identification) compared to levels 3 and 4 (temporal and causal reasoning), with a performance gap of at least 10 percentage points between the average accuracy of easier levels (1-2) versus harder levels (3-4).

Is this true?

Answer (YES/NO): YES